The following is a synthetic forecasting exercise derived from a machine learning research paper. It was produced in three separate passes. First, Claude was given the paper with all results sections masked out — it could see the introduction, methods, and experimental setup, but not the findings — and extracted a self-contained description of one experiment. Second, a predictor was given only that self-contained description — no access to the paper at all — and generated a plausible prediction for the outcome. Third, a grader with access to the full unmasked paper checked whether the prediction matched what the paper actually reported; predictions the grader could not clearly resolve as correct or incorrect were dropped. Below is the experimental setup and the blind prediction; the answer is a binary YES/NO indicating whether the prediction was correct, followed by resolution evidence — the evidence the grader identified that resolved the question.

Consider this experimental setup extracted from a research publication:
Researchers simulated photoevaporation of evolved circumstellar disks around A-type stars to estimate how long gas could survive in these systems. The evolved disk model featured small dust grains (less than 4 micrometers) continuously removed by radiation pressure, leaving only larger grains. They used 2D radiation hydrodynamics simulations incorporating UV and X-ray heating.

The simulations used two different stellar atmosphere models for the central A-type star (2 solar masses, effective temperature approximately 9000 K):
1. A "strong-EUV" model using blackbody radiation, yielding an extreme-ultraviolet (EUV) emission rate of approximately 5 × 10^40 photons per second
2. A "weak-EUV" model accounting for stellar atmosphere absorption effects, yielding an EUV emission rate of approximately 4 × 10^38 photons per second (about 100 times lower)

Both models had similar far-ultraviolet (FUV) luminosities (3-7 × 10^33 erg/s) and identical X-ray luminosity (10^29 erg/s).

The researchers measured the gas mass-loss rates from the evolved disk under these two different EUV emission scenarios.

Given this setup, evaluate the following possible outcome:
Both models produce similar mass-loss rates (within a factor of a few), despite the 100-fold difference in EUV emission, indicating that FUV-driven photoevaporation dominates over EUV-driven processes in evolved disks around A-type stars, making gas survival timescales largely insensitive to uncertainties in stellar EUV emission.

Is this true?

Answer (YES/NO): NO